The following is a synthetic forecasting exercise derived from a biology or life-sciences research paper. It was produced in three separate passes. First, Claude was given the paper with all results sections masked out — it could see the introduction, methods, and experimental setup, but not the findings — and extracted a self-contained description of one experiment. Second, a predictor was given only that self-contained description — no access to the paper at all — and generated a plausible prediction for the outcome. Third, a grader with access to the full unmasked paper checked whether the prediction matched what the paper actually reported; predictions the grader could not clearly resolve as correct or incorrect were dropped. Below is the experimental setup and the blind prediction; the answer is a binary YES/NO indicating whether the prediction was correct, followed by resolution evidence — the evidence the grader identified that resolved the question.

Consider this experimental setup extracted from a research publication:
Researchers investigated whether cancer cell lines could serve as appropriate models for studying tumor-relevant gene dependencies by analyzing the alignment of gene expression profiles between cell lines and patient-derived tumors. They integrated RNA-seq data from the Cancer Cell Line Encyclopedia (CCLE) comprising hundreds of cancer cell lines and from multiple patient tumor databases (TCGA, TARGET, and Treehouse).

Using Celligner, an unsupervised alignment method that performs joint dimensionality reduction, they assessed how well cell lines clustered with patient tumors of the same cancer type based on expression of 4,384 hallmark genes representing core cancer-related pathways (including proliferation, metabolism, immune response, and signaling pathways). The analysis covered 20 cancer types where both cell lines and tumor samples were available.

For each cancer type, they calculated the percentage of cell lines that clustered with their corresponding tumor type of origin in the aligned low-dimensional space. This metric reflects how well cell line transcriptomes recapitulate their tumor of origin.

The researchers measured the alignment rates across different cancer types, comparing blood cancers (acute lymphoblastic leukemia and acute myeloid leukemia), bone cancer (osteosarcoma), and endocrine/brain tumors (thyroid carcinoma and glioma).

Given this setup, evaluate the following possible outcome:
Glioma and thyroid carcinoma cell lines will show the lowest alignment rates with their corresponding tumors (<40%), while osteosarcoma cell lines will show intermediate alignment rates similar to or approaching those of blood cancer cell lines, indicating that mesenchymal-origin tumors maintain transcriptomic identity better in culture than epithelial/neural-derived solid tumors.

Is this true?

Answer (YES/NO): NO